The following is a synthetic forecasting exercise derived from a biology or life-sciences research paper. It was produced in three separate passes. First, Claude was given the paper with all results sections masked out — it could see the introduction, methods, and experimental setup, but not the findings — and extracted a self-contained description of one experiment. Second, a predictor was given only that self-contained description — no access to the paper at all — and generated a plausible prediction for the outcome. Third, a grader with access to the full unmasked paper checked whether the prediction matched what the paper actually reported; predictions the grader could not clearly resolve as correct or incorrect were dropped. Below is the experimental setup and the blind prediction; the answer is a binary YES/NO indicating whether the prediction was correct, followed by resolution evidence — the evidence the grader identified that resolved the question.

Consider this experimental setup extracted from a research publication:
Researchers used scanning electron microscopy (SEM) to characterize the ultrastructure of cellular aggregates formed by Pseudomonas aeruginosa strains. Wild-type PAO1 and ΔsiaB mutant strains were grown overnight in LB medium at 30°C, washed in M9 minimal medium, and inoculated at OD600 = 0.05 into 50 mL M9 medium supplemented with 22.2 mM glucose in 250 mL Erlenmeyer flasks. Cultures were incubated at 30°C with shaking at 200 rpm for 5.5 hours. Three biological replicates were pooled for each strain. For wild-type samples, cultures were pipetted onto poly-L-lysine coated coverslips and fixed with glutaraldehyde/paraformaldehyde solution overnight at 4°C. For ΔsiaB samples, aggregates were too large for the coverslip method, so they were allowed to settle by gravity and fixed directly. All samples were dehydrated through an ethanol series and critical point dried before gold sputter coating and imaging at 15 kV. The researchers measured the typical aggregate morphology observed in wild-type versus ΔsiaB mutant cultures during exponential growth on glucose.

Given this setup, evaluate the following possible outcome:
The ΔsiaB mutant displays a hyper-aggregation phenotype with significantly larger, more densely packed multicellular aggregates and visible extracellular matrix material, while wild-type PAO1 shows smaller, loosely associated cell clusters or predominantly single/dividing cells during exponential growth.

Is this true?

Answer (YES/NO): NO